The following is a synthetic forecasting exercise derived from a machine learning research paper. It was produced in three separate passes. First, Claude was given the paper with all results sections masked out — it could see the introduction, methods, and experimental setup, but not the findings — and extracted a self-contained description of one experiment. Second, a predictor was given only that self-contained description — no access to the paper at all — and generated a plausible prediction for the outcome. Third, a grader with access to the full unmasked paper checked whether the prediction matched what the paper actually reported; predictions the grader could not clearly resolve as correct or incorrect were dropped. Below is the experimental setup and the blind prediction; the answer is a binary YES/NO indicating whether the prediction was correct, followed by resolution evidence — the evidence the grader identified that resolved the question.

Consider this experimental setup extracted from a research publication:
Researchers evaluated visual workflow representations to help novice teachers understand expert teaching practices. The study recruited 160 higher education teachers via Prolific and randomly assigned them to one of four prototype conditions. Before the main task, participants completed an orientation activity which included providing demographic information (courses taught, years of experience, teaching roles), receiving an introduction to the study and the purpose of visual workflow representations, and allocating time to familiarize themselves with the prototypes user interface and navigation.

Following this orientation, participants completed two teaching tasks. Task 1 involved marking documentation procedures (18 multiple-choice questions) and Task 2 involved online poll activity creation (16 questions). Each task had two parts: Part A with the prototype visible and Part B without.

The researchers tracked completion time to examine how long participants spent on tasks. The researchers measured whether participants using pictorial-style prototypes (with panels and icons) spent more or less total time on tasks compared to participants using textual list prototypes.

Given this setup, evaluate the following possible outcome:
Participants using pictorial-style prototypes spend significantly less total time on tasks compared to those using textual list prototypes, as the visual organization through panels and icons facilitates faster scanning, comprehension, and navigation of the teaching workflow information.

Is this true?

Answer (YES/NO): NO